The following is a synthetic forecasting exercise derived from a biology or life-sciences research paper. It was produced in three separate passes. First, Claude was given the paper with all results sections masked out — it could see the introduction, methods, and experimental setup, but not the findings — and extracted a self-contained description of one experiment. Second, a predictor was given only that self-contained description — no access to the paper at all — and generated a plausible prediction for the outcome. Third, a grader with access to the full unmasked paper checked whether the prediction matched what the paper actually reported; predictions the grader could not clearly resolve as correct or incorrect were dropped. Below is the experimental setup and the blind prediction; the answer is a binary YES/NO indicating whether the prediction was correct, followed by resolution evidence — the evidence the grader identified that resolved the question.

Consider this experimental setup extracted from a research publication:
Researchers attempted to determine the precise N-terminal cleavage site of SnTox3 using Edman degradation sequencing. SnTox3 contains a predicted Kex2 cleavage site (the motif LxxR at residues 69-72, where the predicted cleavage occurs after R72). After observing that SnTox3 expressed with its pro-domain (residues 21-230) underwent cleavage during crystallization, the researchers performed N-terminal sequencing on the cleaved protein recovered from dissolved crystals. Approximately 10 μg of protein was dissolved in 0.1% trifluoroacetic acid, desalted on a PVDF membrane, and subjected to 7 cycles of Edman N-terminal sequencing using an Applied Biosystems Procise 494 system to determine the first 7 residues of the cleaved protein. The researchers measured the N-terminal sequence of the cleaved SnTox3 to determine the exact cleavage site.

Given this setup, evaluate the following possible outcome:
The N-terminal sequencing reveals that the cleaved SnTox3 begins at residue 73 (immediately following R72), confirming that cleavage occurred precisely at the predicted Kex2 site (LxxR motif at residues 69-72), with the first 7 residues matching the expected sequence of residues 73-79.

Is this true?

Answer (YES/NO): NO